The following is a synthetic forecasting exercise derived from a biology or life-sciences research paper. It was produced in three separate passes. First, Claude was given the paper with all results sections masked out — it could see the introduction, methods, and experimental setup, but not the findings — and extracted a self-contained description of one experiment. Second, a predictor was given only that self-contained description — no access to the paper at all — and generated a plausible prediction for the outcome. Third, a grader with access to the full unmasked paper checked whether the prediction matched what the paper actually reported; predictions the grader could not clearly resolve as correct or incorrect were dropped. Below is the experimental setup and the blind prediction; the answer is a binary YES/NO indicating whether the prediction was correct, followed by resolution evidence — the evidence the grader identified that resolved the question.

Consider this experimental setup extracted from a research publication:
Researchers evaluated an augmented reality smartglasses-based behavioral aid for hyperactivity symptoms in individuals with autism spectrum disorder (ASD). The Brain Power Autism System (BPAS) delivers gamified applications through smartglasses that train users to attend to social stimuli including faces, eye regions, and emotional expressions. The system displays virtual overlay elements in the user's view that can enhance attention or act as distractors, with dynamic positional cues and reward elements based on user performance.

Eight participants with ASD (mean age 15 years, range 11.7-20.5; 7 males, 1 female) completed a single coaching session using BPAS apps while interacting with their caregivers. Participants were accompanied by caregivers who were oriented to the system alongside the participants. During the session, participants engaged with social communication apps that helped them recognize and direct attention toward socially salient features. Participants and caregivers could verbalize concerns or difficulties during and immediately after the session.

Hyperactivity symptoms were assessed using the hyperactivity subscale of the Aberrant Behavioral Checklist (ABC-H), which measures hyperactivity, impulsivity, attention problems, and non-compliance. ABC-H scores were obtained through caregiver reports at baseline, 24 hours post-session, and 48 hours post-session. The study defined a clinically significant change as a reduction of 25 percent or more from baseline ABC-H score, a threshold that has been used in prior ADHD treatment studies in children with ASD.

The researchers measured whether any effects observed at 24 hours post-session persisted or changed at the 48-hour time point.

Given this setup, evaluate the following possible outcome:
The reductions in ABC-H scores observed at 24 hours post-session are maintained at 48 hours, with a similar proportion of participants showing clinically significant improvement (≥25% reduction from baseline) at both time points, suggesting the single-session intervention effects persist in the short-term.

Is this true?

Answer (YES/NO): NO